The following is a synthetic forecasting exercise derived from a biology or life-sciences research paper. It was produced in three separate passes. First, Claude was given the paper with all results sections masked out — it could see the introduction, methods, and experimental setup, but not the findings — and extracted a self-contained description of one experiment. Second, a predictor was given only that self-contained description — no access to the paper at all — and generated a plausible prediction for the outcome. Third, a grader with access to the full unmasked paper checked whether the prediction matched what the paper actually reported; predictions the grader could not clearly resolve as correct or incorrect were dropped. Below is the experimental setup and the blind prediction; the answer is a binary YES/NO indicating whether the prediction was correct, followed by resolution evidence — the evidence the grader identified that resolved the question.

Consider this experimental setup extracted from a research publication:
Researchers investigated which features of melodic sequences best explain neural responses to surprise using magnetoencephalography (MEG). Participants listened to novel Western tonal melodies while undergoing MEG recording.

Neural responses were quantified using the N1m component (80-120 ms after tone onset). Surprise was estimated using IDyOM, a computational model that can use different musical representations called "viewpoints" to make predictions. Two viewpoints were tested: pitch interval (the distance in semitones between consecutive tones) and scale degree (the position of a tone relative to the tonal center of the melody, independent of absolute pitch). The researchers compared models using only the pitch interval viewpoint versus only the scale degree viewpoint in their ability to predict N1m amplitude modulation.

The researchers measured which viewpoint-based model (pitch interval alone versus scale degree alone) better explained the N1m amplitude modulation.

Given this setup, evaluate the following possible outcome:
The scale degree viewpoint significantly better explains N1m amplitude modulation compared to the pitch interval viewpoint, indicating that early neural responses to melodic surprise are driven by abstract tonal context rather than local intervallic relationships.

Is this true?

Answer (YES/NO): NO